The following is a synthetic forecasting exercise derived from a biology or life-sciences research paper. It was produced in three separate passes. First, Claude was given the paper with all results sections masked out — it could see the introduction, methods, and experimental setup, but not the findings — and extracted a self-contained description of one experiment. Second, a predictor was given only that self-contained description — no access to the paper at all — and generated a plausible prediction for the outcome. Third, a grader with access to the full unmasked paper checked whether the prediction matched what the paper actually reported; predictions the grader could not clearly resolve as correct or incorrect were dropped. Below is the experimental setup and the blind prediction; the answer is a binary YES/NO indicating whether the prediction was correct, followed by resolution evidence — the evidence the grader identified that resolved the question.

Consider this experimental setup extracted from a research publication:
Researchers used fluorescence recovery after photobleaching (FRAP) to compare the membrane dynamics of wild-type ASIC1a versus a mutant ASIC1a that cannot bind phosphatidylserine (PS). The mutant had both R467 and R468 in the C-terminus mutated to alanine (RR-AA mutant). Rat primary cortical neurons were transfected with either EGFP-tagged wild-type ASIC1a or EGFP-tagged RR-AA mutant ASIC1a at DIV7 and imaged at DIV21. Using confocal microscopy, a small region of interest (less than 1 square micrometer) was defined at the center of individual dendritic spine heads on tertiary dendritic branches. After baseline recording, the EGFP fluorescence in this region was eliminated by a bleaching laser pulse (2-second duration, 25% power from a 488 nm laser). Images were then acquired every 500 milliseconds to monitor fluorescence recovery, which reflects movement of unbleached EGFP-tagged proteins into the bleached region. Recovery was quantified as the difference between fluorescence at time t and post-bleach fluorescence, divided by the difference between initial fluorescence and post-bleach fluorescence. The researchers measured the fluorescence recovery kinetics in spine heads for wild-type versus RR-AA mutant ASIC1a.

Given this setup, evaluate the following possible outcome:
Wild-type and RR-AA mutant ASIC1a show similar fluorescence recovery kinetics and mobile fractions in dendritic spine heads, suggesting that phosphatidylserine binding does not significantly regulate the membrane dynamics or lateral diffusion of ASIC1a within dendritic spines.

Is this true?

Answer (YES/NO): NO